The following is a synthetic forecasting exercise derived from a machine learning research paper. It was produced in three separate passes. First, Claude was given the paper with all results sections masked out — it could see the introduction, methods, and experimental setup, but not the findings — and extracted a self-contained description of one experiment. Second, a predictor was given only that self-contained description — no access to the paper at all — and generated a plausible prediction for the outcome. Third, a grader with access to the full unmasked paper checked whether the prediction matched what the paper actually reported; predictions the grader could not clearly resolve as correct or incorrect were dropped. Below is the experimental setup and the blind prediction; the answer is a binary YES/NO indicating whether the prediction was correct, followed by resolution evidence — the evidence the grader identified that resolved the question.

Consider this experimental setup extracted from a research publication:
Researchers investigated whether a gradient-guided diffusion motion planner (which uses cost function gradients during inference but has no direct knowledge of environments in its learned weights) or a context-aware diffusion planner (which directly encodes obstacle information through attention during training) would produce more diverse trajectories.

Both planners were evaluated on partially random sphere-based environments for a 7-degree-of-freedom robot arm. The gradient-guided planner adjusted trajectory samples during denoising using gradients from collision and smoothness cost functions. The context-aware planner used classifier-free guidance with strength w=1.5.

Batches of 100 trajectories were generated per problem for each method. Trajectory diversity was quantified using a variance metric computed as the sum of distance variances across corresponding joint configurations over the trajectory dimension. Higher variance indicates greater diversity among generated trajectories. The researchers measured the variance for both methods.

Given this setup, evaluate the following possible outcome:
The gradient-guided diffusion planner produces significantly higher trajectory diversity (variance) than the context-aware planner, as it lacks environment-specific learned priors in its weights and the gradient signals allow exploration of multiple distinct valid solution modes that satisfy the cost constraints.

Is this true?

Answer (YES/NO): YES